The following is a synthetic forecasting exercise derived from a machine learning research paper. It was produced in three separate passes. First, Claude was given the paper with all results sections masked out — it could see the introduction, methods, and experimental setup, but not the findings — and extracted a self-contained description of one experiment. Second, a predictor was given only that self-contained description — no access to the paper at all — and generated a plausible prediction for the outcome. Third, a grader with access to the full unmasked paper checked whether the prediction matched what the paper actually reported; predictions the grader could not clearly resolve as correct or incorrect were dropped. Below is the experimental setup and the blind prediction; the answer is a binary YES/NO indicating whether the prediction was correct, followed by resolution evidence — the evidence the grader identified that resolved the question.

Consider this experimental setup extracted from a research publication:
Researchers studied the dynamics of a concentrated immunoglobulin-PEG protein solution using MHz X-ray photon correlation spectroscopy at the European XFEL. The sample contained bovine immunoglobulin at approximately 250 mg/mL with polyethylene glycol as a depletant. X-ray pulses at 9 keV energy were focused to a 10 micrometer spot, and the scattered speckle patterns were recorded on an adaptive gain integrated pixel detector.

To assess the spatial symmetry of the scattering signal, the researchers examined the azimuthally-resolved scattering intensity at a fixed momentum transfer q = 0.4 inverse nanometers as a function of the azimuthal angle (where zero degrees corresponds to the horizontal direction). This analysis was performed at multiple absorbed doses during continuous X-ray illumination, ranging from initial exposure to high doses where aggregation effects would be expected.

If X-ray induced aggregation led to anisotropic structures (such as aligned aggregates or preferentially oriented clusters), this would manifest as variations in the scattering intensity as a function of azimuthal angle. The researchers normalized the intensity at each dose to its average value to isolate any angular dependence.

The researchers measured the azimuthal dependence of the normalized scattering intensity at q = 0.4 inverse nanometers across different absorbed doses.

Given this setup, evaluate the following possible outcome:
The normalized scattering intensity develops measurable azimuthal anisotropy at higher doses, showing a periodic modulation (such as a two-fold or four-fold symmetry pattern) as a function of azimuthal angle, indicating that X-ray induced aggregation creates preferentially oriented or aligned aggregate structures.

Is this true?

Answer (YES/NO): NO